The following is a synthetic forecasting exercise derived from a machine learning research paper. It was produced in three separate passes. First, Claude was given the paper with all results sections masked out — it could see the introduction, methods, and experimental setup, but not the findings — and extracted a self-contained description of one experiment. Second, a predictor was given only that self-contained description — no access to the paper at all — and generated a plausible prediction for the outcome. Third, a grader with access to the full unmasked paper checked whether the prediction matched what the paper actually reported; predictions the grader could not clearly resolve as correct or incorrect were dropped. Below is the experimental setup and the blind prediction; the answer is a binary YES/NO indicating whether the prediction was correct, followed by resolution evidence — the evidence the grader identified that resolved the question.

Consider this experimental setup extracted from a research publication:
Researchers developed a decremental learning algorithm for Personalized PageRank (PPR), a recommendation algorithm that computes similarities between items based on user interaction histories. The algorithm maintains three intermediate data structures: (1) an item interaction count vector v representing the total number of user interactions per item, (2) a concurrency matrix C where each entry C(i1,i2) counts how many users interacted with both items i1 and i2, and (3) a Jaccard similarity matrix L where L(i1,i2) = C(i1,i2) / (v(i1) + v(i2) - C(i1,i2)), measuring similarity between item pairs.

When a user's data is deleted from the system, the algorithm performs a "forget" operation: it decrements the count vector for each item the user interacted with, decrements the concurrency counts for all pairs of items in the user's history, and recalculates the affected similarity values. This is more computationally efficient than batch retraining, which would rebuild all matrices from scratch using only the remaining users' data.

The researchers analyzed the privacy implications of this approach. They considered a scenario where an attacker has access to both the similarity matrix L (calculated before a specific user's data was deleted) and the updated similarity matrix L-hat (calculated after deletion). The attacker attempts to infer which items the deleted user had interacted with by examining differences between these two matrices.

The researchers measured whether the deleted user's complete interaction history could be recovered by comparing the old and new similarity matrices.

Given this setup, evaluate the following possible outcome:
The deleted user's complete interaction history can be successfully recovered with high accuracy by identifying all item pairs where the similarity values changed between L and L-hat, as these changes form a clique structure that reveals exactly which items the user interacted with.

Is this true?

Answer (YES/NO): YES